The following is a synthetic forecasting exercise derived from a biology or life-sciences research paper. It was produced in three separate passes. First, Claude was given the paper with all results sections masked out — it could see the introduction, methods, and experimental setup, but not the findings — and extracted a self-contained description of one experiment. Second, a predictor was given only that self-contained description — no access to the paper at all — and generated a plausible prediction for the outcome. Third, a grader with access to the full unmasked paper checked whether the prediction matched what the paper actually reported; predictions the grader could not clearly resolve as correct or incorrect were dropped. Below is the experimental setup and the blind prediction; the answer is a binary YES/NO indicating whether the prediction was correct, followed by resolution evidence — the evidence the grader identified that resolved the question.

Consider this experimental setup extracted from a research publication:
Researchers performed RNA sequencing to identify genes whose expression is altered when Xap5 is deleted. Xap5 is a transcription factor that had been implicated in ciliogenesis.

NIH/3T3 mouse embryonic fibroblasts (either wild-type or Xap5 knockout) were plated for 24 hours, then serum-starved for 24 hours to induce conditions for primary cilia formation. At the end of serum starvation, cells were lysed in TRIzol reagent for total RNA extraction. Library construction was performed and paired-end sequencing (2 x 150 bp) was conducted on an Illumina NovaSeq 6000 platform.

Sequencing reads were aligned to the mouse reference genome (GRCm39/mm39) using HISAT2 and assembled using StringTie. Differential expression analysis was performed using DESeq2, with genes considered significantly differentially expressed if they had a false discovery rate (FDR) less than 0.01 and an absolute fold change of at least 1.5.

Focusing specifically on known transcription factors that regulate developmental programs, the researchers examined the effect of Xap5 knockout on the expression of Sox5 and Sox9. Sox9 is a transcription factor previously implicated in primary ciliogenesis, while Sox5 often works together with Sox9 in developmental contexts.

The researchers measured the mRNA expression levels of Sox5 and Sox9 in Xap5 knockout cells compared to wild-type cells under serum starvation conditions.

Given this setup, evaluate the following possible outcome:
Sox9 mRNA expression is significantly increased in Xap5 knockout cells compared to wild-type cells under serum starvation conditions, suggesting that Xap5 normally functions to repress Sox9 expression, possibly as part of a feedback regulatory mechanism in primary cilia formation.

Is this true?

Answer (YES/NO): NO